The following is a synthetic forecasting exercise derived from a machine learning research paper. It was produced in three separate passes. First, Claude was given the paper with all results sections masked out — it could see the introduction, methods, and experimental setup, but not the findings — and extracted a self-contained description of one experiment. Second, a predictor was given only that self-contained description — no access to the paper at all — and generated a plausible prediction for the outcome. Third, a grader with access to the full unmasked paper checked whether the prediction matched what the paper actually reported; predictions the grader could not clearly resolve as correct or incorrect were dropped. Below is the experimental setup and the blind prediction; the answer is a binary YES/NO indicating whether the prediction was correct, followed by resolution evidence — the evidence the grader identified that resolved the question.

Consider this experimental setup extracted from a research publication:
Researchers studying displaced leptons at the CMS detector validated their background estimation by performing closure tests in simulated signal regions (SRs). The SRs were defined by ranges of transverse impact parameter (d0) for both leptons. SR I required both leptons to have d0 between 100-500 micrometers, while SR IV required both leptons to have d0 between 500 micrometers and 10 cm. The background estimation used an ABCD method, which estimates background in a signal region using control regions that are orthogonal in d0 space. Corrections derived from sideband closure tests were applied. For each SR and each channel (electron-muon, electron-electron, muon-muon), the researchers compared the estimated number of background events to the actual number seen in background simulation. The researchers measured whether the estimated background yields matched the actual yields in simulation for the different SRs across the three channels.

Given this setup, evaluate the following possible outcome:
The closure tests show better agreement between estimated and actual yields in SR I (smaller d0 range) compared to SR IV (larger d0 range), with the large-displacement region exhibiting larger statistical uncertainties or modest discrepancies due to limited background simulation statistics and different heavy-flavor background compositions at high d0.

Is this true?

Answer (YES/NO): NO